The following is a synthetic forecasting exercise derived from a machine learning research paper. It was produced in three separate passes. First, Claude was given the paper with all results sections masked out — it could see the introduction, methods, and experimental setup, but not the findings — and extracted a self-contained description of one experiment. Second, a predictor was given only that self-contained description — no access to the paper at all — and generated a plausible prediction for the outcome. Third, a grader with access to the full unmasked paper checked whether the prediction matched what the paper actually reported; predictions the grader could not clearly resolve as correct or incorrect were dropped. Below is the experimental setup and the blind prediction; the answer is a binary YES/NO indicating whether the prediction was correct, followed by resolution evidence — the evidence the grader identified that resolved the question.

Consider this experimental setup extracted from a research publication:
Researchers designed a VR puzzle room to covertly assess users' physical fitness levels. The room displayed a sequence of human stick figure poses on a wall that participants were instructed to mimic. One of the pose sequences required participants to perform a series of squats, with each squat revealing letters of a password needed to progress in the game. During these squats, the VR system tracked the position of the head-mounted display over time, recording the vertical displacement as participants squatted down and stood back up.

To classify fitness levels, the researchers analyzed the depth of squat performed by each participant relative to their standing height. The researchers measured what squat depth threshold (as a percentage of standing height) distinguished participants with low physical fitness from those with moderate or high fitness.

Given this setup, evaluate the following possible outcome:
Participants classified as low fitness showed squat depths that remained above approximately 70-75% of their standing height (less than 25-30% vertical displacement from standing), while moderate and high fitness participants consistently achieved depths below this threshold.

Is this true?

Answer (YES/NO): YES